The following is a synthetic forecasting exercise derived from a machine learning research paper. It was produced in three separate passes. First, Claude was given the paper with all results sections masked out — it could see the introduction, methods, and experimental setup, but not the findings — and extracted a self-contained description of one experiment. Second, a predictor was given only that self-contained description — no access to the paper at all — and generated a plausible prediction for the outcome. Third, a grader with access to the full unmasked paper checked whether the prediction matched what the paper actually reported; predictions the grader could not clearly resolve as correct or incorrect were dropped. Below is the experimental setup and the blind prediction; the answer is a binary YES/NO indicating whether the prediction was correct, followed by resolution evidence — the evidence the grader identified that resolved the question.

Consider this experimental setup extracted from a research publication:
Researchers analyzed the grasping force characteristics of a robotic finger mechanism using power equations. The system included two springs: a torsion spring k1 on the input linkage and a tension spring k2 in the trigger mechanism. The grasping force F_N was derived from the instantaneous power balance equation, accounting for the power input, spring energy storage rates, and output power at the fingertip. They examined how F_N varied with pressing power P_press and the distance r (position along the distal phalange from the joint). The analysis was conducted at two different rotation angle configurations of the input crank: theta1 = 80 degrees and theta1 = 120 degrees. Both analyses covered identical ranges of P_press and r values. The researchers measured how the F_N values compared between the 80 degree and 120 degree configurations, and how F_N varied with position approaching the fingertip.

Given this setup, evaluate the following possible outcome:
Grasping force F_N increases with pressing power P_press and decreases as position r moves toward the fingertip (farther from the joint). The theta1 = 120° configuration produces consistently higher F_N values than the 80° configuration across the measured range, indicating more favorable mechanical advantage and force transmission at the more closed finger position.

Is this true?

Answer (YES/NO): YES